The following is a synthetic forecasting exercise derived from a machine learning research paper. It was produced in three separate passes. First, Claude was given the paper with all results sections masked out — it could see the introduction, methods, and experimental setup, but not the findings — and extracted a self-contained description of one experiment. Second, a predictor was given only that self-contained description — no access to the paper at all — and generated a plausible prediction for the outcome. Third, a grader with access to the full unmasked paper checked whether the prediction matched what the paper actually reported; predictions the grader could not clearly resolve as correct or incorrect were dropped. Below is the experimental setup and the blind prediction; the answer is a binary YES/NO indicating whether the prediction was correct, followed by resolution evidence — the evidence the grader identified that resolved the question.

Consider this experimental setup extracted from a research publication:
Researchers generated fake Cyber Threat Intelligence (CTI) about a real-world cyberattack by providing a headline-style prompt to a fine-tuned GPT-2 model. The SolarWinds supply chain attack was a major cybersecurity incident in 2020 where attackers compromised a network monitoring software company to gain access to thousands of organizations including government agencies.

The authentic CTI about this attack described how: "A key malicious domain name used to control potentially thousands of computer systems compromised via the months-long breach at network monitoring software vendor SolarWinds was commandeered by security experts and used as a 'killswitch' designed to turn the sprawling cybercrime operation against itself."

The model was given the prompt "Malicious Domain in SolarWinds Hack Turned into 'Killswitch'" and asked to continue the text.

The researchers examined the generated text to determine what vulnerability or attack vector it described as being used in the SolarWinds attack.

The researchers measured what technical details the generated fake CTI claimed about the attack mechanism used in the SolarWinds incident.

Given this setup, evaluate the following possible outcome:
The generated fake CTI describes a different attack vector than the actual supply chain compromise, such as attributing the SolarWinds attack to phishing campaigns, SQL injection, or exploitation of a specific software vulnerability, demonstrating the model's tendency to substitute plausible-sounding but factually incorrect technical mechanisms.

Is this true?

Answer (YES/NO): YES